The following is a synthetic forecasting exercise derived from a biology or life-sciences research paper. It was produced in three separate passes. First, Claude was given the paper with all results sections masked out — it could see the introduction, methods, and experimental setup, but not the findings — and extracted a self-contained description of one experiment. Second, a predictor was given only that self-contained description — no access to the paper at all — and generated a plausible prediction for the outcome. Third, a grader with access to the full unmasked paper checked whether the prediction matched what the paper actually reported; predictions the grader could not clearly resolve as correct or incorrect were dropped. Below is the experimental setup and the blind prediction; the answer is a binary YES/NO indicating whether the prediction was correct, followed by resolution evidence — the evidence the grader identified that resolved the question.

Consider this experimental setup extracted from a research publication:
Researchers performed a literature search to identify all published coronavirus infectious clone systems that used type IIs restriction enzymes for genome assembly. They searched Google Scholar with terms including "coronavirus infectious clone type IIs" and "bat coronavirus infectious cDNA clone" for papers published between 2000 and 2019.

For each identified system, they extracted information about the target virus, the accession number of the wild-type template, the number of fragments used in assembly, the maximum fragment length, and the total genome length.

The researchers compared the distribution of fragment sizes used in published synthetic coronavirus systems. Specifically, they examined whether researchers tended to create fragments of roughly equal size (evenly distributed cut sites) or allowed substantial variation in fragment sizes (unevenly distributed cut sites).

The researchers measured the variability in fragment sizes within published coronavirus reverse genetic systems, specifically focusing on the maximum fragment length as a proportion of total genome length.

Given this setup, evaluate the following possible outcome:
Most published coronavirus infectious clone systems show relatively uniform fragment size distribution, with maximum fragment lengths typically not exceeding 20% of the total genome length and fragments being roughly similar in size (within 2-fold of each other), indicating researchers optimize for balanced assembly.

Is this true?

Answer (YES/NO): YES